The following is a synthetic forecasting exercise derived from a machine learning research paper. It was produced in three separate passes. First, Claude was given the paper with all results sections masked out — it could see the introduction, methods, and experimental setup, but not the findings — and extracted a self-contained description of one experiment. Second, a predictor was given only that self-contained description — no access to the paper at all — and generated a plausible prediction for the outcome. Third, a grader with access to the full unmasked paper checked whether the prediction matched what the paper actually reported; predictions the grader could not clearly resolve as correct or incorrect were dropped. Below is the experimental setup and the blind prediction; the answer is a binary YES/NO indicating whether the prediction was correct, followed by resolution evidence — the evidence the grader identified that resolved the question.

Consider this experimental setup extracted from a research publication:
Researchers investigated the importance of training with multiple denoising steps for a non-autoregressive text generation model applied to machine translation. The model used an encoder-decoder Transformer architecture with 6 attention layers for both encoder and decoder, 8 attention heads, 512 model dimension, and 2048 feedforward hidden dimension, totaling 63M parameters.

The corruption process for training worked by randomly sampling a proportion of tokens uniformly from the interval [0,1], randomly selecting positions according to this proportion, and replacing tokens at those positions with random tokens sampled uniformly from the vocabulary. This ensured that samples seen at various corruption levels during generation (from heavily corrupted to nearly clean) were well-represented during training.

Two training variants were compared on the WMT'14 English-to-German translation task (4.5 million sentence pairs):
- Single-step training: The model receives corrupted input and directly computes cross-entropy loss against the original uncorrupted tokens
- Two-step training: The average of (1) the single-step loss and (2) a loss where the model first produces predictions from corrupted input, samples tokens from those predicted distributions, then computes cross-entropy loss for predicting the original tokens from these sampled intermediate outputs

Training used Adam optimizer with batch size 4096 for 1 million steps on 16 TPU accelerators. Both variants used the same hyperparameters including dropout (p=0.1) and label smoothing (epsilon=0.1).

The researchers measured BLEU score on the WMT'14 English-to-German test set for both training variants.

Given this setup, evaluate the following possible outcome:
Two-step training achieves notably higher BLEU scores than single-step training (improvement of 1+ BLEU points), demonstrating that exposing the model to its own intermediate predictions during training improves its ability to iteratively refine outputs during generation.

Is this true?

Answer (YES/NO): YES